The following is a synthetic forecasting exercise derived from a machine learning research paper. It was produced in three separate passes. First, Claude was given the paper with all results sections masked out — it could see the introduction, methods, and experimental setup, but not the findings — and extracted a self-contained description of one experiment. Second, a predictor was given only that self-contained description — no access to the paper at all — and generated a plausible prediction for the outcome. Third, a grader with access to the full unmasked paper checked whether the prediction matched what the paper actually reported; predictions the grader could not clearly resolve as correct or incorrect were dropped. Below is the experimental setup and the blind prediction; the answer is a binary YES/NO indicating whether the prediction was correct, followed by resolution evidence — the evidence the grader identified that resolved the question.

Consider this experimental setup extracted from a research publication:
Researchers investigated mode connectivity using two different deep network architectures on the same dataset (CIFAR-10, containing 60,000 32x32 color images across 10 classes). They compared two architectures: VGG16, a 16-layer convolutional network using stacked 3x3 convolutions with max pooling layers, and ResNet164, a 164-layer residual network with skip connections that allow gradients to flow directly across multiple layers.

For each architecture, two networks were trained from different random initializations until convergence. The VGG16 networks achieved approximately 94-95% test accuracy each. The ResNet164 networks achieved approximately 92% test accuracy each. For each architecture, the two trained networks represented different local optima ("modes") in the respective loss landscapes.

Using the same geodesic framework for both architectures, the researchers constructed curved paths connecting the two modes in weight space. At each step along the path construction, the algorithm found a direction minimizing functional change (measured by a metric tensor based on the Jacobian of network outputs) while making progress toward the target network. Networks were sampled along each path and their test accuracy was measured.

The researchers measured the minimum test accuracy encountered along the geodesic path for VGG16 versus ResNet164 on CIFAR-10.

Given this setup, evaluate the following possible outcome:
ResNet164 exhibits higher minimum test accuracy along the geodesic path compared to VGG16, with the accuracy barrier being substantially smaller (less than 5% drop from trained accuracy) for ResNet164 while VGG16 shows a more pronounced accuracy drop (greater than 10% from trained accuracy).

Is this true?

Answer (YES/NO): NO